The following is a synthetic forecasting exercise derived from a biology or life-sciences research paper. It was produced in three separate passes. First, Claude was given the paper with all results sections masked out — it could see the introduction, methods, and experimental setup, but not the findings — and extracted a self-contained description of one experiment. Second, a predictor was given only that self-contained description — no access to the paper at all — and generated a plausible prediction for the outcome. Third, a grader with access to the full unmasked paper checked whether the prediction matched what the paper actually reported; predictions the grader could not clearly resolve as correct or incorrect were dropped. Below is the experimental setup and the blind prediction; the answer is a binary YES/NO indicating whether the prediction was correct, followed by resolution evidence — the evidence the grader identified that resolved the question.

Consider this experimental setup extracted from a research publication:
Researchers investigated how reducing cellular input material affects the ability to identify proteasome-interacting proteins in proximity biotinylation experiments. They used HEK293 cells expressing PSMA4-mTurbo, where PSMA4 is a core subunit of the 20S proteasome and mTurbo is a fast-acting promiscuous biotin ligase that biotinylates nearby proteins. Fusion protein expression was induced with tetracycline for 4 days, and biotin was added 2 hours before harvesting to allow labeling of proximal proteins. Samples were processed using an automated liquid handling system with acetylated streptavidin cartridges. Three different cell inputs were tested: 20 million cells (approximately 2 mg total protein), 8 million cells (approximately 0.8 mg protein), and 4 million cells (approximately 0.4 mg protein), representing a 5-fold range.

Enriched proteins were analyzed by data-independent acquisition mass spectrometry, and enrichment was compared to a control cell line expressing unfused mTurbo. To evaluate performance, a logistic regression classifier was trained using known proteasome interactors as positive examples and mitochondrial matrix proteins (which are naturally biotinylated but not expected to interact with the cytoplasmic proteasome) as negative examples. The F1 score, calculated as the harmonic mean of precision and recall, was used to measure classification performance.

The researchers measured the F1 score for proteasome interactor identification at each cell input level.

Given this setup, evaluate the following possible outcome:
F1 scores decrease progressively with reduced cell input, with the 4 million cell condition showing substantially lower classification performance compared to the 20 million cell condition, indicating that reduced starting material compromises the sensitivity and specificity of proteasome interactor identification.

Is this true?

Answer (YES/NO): NO